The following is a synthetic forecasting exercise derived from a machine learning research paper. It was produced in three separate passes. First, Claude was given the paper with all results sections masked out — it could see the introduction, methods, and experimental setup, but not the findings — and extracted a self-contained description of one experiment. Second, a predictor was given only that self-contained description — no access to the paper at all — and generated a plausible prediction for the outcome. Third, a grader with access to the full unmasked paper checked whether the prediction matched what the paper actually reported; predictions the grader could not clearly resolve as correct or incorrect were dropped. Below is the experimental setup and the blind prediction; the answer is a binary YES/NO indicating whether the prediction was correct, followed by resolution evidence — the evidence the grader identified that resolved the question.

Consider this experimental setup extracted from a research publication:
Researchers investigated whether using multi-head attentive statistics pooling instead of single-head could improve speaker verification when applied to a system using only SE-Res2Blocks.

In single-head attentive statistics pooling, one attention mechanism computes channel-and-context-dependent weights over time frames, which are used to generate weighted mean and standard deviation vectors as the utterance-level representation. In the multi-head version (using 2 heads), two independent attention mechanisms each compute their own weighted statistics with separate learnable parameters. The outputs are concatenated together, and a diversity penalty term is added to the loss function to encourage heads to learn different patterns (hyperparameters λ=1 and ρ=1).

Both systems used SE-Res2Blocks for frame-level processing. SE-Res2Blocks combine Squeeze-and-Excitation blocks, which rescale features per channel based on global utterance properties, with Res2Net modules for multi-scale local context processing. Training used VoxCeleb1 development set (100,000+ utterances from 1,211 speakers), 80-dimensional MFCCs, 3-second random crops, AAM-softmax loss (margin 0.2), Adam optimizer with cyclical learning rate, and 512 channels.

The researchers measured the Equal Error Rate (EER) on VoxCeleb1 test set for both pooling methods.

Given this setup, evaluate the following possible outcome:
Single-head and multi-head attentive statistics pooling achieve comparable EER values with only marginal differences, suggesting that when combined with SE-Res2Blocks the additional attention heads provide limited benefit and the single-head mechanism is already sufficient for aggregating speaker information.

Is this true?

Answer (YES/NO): NO